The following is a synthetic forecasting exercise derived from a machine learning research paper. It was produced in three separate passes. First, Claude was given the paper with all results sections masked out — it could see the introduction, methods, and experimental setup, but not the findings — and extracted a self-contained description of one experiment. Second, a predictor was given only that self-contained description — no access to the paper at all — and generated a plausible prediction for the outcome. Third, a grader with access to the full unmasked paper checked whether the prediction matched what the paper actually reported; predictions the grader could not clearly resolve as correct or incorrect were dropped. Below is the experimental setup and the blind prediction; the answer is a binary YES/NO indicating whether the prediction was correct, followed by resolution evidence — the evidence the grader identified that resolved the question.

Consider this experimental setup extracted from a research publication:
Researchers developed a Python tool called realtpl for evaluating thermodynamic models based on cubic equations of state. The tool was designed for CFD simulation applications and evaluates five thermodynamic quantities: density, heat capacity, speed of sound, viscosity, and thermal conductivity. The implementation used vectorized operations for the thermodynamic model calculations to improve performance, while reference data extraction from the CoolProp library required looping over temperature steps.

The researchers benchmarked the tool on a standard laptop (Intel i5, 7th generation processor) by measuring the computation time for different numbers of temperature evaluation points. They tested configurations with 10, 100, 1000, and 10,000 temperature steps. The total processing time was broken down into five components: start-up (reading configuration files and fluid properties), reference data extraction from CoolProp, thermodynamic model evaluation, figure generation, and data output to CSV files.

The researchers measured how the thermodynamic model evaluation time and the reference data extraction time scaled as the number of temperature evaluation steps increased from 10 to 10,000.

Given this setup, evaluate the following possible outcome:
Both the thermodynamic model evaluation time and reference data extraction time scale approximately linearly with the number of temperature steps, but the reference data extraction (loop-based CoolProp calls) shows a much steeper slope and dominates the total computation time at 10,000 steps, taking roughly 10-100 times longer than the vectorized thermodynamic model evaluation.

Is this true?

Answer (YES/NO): NO